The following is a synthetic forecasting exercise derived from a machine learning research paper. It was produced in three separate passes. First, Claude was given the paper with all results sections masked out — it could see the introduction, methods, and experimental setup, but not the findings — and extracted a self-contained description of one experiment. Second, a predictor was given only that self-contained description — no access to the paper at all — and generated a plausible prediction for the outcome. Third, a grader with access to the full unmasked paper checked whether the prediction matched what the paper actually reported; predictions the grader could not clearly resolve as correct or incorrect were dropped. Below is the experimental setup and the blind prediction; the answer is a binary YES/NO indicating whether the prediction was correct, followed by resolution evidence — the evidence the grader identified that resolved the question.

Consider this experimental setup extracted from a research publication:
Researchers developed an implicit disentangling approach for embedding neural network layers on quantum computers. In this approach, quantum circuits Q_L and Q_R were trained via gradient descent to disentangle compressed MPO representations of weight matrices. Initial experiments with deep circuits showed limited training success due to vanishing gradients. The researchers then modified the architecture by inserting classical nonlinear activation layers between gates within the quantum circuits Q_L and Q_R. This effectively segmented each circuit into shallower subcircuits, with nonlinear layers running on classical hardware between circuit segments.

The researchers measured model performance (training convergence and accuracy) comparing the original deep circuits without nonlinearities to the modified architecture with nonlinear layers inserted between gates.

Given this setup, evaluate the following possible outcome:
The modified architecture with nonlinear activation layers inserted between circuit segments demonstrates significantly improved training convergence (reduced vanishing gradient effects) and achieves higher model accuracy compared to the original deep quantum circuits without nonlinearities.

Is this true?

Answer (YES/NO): YES